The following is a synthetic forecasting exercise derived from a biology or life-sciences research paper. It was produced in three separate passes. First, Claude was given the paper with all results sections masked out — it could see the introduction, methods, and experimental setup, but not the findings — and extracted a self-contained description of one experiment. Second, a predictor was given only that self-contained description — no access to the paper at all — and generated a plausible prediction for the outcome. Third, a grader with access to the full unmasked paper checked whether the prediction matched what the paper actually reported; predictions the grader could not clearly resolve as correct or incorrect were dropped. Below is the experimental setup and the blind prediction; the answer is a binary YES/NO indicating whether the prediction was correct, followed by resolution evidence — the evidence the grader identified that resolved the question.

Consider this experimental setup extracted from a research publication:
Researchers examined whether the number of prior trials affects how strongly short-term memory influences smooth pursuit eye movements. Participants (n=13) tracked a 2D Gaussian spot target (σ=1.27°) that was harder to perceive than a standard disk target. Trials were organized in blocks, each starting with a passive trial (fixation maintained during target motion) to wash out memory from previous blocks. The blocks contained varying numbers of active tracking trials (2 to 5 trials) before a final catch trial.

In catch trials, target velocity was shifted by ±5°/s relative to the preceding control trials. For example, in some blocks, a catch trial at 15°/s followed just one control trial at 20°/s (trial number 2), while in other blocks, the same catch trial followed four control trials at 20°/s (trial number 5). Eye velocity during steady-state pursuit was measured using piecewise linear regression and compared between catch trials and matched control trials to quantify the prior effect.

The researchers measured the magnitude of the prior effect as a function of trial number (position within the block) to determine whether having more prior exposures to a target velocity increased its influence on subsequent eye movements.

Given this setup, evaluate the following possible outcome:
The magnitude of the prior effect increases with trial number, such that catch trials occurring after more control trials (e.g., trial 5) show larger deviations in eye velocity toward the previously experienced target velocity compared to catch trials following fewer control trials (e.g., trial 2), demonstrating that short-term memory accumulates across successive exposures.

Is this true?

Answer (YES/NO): YES